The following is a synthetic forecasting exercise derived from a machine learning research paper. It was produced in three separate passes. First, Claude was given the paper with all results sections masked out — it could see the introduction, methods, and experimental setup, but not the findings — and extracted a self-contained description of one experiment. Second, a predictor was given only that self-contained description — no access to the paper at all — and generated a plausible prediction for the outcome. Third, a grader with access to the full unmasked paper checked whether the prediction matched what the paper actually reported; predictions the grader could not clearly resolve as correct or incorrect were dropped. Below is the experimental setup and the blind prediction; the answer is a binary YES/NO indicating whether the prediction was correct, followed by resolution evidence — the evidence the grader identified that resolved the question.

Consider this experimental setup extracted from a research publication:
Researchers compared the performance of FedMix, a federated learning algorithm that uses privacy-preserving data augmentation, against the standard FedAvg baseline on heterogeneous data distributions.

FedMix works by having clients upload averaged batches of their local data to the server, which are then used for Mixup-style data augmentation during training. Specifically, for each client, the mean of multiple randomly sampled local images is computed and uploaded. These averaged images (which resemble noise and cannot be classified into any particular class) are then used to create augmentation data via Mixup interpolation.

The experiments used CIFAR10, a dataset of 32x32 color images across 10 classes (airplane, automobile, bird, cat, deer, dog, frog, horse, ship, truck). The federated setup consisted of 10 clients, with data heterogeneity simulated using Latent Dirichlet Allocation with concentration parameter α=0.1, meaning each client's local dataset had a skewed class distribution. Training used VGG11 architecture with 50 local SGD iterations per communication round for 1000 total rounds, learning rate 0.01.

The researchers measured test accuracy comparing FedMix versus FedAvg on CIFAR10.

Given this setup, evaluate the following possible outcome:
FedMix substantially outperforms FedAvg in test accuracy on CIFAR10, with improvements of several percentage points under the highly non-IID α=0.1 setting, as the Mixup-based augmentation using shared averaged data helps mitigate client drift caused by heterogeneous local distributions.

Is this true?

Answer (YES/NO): NO